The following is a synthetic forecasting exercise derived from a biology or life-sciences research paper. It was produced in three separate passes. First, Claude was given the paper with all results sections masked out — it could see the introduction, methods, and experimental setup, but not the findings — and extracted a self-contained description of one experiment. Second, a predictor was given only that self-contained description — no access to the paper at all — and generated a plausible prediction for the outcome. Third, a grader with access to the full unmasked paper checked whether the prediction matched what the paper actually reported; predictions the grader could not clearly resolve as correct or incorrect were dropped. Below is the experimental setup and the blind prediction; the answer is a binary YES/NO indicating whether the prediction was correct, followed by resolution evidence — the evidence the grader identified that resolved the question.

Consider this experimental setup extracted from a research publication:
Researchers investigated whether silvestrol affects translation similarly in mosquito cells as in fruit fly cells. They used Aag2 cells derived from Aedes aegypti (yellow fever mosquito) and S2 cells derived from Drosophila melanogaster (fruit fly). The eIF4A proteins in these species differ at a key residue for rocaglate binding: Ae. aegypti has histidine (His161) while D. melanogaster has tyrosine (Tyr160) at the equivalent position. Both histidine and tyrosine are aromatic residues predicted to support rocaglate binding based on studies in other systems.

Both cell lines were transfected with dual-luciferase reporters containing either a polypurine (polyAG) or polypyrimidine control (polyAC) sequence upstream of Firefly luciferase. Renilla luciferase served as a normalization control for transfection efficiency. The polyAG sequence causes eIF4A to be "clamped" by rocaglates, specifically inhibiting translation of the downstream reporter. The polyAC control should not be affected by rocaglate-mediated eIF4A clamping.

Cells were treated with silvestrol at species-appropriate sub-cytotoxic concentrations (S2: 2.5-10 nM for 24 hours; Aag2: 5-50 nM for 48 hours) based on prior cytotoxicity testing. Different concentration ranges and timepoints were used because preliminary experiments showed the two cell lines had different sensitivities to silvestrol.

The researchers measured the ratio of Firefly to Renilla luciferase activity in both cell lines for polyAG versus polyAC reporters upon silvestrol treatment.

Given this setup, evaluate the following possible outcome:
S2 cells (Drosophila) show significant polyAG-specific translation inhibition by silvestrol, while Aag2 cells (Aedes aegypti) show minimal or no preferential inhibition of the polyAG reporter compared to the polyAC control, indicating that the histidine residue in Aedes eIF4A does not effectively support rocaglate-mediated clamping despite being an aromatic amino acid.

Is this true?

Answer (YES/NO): NO